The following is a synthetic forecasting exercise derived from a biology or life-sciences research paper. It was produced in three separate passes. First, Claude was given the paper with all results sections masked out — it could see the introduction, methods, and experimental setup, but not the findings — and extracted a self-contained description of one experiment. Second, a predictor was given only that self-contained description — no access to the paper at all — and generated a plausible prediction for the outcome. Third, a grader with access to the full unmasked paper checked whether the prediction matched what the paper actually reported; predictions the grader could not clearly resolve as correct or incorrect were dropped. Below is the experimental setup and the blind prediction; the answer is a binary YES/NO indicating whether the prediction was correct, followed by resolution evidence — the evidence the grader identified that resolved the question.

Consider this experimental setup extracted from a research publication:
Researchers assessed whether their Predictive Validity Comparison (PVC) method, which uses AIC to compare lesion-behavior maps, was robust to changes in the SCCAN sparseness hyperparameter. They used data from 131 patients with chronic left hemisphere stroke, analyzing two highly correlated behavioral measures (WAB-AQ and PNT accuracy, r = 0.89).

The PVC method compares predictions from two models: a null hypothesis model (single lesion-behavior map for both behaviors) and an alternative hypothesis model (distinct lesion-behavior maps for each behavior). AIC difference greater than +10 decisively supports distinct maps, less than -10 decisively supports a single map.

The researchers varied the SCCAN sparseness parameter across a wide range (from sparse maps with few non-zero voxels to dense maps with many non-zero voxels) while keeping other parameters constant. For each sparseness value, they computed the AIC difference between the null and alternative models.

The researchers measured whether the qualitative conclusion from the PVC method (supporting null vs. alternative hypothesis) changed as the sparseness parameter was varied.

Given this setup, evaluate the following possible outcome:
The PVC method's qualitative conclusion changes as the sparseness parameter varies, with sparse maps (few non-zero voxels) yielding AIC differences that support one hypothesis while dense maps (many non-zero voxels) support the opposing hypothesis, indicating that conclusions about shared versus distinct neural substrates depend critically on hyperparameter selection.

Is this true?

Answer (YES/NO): NO